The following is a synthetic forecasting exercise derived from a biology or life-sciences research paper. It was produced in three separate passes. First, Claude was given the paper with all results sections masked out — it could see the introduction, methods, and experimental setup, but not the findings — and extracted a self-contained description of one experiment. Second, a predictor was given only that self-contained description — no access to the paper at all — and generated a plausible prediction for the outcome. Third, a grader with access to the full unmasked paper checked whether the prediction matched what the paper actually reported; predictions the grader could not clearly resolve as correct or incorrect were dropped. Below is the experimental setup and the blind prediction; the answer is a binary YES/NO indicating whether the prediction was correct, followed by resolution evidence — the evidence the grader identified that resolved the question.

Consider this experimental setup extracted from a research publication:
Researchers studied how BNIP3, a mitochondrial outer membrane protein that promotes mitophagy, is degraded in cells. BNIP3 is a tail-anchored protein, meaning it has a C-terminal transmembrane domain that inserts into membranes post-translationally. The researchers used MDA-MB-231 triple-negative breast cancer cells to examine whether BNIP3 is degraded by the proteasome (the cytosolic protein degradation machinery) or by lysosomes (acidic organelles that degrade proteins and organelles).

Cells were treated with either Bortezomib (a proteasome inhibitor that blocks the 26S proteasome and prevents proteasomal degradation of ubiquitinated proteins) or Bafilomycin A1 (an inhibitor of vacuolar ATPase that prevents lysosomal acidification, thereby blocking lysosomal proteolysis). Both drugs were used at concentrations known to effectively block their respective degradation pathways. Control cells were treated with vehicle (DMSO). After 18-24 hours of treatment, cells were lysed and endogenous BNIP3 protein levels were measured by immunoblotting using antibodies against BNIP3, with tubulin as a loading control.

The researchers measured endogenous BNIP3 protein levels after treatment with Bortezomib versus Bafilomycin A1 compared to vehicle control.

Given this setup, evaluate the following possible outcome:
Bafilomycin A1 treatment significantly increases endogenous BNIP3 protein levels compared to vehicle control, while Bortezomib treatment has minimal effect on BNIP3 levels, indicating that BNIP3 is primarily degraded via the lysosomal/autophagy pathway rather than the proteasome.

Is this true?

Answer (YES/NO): NO